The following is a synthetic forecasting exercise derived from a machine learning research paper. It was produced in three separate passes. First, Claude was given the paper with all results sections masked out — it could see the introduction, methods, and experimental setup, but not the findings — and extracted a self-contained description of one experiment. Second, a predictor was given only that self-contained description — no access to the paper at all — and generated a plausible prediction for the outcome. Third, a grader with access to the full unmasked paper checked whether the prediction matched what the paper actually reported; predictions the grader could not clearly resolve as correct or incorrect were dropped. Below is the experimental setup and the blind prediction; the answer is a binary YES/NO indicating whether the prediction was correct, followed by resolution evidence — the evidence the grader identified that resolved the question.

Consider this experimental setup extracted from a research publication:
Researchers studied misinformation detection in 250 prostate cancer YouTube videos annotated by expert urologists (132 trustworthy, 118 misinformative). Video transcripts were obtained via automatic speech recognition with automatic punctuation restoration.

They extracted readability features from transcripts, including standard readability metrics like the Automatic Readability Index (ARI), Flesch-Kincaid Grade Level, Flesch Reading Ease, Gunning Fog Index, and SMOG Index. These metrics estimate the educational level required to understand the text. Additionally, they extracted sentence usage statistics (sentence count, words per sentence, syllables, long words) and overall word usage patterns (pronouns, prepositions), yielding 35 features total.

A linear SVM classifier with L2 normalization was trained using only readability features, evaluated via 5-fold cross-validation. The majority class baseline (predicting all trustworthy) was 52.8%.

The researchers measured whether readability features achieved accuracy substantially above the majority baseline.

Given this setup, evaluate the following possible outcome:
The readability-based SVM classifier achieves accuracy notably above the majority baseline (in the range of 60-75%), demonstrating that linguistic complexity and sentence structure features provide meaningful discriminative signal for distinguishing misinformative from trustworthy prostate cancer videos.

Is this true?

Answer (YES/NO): NO